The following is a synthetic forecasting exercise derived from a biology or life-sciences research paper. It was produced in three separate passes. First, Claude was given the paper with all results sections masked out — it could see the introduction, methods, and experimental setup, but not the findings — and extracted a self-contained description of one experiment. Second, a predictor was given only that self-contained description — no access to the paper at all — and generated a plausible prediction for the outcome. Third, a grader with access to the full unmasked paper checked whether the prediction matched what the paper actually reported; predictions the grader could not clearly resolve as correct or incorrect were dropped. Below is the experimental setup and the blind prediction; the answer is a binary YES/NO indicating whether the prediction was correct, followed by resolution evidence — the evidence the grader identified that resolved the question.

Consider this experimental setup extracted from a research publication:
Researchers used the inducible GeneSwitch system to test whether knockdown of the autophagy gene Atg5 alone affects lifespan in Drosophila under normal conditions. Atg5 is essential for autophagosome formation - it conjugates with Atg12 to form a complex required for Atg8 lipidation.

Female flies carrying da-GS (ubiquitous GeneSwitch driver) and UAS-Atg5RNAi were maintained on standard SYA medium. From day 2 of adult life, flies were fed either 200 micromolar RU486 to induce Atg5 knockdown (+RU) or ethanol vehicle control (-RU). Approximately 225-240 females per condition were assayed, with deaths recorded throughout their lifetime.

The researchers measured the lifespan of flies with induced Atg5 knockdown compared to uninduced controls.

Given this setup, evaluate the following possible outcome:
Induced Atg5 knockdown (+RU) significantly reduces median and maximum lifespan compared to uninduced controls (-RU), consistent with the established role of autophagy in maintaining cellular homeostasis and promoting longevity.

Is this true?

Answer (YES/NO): NO